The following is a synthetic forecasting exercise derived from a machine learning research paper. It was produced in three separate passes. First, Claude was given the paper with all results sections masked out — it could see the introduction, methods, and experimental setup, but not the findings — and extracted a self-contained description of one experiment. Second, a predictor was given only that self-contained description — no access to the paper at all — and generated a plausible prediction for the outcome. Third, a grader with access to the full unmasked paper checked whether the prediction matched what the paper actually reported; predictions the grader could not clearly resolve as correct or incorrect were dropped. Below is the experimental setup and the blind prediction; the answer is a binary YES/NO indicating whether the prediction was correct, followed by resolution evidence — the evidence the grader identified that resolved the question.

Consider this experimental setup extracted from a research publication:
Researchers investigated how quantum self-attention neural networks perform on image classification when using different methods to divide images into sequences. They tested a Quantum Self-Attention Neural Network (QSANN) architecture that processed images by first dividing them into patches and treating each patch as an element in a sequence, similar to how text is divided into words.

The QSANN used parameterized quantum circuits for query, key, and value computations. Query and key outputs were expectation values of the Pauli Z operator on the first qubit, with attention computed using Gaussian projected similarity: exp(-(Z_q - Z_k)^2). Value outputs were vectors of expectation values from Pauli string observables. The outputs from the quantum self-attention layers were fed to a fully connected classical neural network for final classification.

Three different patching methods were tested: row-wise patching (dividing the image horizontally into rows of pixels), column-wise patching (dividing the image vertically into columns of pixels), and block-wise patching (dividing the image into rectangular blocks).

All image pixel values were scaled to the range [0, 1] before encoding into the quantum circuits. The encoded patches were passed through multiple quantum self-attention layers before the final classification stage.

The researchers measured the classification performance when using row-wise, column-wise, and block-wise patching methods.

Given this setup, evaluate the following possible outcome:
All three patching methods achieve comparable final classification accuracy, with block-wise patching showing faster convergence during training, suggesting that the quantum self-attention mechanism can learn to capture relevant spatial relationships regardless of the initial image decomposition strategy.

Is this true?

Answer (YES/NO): NO